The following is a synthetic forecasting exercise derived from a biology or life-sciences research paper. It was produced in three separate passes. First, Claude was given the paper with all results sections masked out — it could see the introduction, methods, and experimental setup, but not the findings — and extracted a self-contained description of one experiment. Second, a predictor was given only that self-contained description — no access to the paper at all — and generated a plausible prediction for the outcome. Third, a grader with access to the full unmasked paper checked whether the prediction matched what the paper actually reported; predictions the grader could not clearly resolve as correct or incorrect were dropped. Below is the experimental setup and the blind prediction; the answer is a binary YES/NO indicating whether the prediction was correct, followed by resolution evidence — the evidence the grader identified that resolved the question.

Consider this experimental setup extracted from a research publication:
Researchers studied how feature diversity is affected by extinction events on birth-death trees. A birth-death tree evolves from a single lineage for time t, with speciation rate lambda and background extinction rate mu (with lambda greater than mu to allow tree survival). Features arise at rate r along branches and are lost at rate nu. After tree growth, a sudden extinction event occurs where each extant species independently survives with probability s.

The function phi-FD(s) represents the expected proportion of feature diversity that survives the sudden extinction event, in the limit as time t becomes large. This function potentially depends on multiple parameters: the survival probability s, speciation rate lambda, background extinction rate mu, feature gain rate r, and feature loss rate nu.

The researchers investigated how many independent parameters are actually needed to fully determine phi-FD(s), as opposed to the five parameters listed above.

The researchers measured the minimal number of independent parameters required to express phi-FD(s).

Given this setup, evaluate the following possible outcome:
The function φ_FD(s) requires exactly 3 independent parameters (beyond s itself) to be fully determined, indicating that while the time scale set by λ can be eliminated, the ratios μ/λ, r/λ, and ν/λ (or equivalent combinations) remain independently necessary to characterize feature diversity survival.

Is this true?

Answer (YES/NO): NO